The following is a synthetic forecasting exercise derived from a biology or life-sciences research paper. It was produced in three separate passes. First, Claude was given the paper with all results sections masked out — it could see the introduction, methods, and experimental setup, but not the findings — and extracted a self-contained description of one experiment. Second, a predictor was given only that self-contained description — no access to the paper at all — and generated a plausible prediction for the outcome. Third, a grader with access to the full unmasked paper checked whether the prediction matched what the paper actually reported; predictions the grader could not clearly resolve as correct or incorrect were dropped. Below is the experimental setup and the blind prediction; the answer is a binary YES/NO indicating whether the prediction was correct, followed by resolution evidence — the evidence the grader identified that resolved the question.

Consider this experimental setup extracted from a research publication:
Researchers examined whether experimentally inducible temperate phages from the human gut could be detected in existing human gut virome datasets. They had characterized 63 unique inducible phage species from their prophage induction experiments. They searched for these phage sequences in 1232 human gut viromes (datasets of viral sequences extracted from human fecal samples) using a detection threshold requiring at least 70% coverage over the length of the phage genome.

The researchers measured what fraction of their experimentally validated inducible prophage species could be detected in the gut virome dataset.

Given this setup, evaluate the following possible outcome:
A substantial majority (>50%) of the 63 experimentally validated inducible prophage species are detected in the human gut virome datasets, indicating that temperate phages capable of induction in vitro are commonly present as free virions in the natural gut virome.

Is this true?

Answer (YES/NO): NO